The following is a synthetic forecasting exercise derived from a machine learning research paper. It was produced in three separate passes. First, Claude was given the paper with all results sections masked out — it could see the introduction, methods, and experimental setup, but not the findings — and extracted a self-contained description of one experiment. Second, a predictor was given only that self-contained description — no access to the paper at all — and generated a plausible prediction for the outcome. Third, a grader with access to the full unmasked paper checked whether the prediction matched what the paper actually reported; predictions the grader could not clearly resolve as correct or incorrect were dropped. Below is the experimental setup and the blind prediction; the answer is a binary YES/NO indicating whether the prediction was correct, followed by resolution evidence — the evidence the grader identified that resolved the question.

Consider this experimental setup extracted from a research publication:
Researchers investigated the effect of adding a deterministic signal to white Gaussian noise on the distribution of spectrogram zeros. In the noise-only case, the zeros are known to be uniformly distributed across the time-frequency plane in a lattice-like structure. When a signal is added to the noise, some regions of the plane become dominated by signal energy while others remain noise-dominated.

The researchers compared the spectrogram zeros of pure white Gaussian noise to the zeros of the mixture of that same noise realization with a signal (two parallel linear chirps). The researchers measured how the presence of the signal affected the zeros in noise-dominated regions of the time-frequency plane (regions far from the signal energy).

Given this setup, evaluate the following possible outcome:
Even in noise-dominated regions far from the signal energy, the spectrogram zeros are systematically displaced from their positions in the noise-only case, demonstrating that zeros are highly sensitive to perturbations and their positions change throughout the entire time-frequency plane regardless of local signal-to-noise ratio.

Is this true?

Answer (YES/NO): NO